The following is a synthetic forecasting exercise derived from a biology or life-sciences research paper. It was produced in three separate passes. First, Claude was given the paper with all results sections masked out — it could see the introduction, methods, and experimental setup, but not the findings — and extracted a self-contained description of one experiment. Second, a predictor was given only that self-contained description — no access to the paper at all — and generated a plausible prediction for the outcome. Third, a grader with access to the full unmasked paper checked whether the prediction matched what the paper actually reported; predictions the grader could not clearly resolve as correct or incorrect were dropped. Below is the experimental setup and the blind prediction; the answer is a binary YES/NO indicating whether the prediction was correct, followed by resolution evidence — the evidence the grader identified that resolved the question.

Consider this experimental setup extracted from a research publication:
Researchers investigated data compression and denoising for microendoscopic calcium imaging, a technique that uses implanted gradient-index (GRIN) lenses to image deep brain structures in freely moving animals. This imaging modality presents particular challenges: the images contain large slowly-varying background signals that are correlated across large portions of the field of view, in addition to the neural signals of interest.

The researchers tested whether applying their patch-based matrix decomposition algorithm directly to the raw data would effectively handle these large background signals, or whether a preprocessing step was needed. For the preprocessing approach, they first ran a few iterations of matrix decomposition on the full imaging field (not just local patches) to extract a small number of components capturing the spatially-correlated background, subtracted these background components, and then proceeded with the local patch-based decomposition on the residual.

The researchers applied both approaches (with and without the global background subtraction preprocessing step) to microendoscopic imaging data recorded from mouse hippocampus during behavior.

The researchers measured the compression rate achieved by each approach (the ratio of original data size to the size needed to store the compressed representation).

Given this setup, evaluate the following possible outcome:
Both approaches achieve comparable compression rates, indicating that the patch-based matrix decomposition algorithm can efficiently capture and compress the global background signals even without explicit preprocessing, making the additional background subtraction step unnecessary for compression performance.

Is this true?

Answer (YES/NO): NO